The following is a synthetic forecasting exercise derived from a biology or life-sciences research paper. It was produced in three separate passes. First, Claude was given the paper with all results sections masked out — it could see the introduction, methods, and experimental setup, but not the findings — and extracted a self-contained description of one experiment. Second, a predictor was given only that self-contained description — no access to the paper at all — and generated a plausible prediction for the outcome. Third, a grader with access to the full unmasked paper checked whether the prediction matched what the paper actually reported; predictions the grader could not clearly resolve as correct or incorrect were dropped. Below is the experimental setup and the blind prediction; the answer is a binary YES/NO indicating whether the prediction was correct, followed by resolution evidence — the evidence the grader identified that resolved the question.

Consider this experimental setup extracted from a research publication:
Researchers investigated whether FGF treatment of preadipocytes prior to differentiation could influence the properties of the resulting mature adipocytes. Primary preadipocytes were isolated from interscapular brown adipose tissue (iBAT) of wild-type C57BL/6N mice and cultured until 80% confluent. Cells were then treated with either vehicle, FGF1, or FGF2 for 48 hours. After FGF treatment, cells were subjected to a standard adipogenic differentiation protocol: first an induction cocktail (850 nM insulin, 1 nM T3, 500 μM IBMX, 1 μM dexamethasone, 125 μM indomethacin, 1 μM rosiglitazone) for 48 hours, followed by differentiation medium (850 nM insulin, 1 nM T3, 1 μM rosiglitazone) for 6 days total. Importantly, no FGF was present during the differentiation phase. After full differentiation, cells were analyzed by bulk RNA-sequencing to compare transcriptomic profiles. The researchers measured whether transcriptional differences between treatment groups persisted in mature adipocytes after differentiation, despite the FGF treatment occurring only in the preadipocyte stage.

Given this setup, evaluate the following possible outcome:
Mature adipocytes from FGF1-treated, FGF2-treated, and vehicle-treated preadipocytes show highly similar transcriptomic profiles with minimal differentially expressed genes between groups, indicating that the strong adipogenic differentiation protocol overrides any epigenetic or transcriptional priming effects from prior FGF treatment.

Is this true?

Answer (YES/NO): NO